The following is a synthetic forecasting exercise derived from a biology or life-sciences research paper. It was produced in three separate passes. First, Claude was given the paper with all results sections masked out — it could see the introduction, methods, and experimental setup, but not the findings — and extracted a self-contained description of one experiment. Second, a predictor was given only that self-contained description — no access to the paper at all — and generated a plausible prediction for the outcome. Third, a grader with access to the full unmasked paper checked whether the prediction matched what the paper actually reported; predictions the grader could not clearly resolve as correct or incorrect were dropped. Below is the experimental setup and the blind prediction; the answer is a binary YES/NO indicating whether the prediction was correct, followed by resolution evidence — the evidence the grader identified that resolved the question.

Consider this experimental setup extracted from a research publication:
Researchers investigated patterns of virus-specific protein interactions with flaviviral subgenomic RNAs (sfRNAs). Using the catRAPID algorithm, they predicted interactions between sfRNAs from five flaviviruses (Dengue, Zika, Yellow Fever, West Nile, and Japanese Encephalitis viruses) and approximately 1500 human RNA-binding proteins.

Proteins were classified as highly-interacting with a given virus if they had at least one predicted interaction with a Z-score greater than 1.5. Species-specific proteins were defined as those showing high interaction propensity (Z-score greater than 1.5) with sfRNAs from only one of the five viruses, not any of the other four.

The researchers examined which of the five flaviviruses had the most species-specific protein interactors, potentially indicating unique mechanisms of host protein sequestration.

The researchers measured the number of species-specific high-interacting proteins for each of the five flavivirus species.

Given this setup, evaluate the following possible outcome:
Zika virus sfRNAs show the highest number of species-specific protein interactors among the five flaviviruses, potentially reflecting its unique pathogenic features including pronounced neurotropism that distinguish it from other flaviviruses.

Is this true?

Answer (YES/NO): NO